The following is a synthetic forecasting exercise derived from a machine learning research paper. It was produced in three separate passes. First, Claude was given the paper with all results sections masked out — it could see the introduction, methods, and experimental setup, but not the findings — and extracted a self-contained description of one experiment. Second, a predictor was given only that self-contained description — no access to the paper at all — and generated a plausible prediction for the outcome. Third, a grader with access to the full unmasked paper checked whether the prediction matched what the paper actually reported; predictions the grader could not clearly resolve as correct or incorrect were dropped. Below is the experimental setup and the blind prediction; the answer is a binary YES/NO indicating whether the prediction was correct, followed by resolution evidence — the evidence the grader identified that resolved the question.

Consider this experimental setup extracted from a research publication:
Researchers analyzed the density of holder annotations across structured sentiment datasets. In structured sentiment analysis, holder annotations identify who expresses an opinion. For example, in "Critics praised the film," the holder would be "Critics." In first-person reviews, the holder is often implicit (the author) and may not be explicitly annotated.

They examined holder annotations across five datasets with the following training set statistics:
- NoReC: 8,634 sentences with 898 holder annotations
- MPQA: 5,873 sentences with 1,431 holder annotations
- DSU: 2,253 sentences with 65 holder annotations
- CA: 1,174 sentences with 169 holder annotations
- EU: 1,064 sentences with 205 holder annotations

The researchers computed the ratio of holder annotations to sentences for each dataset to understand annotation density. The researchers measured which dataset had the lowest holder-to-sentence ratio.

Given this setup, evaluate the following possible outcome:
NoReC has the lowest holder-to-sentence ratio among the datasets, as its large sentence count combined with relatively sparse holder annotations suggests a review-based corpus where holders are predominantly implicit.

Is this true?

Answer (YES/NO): NO